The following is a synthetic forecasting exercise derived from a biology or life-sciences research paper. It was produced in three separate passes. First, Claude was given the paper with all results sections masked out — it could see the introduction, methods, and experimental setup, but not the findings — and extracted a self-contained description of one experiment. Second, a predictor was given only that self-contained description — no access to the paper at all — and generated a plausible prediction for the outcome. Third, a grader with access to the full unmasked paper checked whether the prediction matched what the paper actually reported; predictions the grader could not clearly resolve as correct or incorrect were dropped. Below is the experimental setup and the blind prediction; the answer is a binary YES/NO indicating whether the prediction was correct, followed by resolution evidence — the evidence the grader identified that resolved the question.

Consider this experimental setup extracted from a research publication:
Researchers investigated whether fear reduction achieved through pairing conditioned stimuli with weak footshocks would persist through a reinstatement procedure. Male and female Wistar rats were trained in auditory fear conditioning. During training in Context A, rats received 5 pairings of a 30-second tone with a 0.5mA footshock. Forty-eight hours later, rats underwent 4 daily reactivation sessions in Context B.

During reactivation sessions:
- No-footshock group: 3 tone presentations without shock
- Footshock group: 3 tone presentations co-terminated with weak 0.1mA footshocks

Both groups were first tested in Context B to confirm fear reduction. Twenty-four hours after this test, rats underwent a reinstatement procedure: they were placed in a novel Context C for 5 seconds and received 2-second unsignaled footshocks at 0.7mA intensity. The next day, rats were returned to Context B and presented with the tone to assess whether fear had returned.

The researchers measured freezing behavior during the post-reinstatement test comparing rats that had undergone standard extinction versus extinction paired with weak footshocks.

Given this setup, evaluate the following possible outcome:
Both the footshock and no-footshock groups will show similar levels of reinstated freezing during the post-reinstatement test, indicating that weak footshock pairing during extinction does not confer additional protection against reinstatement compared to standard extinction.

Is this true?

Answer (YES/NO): NO